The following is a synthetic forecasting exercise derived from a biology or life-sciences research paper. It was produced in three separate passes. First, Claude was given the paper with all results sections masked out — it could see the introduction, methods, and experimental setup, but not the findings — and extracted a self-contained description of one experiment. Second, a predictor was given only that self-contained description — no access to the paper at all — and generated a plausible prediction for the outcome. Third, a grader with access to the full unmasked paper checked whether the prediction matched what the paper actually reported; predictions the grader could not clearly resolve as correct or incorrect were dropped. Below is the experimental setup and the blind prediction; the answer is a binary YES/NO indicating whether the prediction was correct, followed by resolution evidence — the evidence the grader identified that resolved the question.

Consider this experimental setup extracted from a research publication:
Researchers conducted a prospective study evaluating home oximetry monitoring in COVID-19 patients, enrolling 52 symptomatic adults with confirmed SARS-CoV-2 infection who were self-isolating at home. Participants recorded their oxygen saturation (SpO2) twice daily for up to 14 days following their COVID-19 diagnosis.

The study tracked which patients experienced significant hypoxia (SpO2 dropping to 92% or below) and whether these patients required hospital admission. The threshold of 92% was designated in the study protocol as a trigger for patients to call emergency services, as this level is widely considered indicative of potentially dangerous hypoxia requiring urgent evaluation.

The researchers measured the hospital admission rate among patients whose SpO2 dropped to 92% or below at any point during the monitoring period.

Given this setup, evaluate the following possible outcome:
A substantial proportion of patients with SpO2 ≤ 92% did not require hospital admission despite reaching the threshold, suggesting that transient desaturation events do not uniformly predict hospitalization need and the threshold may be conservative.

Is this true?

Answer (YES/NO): NO